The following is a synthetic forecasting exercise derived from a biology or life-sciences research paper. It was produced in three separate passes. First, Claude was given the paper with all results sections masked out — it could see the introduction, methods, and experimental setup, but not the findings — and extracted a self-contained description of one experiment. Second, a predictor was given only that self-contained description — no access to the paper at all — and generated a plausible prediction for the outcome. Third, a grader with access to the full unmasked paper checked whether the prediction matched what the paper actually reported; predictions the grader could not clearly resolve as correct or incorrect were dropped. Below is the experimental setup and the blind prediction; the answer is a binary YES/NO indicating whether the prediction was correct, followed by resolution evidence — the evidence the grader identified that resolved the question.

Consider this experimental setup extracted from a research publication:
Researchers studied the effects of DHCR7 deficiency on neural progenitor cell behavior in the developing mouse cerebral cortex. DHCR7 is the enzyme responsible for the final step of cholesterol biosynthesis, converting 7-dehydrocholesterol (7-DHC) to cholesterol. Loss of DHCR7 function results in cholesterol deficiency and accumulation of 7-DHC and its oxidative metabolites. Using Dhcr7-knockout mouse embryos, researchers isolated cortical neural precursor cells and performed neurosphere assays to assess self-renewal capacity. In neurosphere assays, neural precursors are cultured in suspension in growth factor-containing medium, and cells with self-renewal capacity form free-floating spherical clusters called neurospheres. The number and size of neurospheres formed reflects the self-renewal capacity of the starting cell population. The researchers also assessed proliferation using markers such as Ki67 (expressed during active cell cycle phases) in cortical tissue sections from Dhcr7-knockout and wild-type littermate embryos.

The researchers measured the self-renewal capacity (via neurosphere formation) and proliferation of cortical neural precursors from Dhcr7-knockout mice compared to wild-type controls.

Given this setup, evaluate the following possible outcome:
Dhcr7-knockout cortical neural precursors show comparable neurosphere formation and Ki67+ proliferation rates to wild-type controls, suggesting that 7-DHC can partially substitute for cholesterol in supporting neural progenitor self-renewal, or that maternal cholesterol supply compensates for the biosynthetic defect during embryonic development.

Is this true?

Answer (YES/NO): NO